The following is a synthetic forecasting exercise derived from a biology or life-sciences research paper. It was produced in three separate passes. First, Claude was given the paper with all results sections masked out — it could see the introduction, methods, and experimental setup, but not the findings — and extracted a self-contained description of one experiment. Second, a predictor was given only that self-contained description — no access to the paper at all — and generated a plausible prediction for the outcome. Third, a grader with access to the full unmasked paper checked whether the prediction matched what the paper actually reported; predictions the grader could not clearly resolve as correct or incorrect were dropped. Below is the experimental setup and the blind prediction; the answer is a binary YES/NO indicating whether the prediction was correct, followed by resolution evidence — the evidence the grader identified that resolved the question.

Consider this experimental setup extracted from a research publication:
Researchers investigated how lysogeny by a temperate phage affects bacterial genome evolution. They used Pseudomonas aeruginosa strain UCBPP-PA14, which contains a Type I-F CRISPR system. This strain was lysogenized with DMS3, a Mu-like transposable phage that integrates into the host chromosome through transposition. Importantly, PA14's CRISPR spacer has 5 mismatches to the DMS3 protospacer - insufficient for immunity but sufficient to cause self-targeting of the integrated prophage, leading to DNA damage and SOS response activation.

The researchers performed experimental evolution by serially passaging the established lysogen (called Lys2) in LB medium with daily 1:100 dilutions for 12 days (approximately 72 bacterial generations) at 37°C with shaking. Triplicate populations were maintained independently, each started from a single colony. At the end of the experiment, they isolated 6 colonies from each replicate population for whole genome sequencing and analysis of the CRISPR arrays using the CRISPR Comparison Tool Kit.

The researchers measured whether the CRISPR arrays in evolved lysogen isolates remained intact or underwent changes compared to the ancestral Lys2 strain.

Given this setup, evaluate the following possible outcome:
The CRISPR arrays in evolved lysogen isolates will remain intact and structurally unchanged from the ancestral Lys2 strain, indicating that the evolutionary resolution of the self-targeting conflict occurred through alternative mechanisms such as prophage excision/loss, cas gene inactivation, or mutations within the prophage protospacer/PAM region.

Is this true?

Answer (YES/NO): NO